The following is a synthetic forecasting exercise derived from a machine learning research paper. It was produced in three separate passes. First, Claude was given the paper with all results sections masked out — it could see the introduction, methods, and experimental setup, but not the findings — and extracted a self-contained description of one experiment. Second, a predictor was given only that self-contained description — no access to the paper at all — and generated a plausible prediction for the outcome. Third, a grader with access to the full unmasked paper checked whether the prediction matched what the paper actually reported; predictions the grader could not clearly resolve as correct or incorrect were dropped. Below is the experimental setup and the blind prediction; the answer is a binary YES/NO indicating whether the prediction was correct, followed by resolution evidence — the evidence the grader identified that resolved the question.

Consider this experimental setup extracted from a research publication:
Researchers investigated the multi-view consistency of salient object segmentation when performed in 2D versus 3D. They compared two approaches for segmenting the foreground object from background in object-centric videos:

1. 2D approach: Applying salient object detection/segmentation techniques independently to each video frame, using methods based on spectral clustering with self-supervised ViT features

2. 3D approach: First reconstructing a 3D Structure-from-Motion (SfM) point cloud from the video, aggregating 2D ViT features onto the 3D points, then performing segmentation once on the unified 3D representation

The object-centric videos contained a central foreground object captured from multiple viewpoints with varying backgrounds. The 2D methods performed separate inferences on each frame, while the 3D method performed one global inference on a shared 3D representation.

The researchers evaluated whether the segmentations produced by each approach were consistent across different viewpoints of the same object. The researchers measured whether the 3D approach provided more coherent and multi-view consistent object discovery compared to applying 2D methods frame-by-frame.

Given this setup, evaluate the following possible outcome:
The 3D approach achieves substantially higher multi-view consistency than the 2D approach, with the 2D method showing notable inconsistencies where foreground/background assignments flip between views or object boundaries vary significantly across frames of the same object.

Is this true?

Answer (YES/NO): YES